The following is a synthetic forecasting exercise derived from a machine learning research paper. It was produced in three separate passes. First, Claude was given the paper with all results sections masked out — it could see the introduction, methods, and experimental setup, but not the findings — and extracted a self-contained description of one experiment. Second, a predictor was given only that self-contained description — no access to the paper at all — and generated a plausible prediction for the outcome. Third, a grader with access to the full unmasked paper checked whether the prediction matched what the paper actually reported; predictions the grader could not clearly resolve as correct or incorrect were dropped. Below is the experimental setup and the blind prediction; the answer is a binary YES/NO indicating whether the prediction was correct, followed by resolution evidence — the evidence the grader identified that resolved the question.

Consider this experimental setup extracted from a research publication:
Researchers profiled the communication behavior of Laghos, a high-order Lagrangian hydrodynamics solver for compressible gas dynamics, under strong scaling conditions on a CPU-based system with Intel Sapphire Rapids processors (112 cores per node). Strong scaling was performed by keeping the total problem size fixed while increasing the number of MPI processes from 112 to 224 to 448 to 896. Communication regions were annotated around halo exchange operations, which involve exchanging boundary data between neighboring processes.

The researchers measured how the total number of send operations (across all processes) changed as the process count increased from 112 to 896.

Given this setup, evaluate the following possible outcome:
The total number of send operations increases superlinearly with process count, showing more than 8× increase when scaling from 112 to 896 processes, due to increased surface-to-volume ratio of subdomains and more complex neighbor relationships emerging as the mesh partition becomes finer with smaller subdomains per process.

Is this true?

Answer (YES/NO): NO